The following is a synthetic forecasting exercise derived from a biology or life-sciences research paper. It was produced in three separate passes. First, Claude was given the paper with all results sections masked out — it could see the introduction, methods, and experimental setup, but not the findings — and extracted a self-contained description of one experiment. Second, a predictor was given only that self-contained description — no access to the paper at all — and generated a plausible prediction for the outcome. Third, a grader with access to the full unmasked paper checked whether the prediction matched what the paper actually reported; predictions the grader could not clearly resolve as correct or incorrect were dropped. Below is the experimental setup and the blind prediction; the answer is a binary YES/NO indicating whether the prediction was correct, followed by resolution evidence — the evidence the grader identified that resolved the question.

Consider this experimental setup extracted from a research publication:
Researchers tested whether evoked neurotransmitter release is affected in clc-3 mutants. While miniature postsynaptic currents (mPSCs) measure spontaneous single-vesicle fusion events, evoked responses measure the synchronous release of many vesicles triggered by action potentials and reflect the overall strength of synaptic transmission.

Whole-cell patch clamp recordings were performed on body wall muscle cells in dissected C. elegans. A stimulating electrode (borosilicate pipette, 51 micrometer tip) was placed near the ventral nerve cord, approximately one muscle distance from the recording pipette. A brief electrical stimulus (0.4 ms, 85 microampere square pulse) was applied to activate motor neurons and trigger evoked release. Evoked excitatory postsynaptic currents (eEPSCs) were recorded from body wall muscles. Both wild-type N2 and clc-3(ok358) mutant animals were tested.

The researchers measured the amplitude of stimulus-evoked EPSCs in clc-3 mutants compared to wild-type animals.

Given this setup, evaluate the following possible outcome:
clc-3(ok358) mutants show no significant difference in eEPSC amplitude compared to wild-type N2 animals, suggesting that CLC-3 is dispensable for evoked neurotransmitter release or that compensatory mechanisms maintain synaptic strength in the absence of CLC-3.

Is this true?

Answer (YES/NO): NO